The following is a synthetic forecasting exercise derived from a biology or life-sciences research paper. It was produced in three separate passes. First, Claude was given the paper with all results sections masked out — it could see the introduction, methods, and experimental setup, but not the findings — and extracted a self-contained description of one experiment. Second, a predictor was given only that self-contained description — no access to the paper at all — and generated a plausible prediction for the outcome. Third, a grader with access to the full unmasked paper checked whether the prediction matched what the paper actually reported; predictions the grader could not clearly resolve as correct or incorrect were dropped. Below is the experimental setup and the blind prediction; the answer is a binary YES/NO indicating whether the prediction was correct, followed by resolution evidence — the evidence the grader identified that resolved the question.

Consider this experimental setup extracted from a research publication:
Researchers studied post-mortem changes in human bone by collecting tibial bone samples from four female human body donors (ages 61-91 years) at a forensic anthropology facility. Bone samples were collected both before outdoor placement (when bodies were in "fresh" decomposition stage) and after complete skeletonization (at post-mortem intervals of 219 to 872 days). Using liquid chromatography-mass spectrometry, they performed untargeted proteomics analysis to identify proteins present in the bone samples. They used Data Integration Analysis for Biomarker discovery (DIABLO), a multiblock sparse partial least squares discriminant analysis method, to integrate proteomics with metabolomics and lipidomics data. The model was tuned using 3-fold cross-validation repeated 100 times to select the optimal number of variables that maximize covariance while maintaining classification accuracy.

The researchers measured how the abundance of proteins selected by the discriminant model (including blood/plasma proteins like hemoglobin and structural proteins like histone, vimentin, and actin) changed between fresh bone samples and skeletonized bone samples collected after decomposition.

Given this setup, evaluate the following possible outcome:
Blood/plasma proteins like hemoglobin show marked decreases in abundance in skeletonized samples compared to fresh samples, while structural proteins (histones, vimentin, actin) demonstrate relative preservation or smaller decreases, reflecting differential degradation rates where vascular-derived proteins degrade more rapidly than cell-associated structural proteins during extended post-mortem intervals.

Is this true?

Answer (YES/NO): NO